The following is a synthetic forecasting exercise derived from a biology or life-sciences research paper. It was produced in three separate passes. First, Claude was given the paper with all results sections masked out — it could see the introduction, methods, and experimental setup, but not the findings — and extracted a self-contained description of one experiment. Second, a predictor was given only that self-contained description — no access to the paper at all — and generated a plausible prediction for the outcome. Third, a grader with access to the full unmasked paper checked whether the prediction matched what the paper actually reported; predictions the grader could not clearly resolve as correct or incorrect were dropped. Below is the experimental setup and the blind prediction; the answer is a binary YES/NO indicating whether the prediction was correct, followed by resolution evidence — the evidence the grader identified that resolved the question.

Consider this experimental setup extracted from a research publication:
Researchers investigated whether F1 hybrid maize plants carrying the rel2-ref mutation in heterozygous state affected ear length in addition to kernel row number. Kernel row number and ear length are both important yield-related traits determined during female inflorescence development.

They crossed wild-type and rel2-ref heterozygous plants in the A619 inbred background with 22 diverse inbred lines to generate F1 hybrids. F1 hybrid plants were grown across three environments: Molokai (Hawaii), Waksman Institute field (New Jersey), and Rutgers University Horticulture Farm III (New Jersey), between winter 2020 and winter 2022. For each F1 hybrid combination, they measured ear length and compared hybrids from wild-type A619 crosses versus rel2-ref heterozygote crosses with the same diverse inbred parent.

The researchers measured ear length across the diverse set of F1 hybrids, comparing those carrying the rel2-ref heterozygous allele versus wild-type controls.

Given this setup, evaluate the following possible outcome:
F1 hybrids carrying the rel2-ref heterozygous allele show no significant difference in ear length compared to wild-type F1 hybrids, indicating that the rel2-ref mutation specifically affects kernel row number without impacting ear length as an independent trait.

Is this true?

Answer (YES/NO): NO